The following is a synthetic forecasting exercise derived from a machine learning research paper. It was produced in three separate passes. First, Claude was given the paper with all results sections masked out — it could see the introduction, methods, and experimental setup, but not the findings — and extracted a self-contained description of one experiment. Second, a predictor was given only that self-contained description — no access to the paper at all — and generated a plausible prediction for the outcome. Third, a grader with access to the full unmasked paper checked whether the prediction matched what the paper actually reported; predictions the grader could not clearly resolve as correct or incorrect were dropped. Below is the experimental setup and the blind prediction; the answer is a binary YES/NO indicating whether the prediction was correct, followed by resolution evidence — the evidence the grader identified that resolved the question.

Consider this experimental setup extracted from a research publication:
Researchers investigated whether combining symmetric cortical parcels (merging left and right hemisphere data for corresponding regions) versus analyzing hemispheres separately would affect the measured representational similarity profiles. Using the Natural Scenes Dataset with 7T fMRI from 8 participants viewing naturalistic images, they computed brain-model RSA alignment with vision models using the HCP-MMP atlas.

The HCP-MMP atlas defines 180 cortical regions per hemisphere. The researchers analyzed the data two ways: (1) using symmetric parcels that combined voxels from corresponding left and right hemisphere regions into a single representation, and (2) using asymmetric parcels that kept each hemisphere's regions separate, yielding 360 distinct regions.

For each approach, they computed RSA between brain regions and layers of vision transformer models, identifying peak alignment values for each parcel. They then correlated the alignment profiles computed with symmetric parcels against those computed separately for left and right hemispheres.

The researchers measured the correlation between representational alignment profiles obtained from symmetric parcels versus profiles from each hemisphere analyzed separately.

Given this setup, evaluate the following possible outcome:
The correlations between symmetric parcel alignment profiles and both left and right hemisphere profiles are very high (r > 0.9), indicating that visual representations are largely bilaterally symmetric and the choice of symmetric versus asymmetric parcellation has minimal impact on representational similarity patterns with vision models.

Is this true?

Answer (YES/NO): YES